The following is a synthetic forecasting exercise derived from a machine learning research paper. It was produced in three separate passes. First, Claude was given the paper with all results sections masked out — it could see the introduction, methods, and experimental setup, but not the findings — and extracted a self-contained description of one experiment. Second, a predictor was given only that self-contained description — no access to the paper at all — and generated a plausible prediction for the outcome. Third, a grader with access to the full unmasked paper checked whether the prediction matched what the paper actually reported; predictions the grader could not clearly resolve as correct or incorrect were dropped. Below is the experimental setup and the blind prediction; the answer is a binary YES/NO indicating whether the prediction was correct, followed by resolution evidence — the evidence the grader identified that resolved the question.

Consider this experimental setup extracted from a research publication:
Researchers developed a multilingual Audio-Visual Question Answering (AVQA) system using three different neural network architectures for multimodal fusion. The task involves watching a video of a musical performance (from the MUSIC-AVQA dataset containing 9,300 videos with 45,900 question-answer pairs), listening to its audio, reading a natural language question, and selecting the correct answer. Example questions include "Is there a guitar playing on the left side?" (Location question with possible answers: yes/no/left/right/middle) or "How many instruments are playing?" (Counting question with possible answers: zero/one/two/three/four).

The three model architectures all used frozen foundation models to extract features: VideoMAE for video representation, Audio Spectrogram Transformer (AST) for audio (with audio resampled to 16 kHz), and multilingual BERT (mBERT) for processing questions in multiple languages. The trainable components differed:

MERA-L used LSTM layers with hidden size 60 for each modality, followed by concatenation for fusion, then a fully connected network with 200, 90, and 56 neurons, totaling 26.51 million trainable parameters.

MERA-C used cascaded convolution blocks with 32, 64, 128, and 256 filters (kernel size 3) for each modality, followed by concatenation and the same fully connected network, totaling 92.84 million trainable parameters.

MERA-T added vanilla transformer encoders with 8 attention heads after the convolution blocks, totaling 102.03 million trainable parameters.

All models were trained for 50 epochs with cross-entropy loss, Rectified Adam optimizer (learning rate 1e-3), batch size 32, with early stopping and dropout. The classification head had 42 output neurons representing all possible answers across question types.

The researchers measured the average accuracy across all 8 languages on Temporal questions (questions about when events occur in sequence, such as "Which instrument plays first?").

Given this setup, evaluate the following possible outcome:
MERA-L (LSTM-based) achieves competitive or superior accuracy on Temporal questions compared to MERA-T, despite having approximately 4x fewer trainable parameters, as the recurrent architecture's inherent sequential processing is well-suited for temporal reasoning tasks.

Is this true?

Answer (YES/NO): YES